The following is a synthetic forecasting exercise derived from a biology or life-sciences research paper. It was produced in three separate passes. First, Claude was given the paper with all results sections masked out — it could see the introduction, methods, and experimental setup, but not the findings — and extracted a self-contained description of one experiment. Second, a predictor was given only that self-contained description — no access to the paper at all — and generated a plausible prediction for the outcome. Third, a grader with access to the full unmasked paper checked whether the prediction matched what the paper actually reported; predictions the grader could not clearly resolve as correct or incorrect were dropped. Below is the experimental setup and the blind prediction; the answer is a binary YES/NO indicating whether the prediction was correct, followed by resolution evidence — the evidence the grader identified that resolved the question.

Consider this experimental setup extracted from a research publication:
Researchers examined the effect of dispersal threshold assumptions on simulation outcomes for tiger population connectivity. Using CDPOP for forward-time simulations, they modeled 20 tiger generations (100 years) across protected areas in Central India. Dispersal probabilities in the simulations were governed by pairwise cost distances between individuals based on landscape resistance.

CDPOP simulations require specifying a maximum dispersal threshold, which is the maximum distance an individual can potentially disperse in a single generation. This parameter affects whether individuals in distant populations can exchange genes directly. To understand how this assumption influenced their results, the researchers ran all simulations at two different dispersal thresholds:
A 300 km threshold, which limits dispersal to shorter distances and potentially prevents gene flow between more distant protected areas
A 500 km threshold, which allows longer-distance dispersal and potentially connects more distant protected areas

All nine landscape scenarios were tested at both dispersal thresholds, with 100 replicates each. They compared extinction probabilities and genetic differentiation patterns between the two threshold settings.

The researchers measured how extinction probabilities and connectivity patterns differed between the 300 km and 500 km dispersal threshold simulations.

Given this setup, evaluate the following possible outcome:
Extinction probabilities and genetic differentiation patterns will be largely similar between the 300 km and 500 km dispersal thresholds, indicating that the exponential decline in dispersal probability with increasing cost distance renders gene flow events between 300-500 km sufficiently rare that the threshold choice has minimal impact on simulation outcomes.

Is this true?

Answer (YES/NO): NO